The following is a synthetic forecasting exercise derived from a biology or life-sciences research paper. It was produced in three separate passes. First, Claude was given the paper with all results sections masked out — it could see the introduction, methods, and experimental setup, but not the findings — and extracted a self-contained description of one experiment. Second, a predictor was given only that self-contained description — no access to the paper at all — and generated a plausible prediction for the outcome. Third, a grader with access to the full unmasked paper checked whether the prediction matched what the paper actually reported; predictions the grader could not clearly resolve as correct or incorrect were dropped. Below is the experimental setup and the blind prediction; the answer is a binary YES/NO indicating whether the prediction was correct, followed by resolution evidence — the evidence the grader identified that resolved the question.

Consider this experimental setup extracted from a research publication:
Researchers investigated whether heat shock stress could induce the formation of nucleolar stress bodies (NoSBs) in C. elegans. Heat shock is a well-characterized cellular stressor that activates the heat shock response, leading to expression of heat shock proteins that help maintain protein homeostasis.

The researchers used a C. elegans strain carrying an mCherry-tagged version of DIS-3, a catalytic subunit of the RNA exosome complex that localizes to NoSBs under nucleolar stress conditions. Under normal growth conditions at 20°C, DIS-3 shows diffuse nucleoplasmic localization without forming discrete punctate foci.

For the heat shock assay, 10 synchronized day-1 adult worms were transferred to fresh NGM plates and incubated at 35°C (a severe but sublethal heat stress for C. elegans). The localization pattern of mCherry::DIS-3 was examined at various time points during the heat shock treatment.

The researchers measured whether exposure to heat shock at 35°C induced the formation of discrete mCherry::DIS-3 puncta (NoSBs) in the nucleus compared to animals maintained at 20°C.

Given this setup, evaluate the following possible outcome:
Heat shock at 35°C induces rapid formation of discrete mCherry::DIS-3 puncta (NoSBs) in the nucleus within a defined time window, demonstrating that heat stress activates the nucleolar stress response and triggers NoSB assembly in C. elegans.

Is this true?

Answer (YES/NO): NO